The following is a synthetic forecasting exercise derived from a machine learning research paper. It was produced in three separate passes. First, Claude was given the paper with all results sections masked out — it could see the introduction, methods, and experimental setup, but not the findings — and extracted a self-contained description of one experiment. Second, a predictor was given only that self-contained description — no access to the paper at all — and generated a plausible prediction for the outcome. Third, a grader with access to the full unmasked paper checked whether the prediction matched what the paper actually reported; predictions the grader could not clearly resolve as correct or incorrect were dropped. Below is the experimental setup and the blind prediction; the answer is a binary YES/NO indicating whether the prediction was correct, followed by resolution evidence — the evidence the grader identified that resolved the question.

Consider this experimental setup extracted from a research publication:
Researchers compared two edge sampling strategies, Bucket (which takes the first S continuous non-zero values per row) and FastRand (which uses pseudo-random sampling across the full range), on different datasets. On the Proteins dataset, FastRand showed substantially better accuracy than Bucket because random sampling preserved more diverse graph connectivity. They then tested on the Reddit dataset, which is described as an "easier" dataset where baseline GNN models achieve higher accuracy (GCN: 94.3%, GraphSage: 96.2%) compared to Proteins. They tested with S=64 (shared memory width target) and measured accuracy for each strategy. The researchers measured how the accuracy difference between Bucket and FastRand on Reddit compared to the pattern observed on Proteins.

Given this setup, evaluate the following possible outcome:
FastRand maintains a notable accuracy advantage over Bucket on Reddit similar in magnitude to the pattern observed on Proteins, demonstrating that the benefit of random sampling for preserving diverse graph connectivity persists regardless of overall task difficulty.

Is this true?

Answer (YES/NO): NO